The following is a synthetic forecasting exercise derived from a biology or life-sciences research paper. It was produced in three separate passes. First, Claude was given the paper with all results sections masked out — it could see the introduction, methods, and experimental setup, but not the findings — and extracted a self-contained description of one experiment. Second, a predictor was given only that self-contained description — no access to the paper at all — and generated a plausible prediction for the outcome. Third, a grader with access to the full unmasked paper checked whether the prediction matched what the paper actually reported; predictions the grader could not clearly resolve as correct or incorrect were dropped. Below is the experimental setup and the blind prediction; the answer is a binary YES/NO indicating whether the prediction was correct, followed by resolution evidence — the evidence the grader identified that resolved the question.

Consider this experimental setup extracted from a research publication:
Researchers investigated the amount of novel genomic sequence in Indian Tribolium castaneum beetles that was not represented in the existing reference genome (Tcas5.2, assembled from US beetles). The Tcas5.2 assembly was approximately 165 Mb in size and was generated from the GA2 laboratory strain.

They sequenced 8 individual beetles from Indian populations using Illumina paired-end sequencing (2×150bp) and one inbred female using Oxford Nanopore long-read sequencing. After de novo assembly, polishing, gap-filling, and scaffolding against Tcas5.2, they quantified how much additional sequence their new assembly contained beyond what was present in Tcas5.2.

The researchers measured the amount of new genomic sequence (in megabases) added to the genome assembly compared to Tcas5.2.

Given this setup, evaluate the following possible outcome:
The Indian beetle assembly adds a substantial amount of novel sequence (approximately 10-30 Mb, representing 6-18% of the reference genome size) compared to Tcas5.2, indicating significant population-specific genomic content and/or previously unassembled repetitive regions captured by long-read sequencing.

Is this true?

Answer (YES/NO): YES